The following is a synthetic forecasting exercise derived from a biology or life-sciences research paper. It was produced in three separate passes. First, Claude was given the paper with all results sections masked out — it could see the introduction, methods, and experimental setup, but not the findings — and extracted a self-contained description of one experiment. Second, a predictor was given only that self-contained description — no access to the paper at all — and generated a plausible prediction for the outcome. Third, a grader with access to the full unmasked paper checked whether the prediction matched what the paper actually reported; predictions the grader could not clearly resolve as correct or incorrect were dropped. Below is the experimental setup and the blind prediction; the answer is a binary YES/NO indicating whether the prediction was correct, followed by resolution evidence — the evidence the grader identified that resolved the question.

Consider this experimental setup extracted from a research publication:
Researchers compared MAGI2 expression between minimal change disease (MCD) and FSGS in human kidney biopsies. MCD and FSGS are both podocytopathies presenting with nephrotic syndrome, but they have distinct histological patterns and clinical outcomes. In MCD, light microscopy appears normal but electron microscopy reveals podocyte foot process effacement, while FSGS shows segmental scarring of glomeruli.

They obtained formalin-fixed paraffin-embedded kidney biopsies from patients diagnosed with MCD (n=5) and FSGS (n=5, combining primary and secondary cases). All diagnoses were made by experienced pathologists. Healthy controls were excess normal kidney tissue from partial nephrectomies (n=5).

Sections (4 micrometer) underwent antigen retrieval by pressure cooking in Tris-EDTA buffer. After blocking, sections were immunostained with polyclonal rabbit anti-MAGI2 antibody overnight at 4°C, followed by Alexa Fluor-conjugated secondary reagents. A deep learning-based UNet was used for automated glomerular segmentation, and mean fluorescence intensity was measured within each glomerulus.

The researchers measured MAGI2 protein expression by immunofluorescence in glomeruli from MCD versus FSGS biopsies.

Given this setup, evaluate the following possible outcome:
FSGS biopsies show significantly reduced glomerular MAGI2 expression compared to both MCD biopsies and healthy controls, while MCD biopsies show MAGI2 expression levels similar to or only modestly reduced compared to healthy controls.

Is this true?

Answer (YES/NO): NO